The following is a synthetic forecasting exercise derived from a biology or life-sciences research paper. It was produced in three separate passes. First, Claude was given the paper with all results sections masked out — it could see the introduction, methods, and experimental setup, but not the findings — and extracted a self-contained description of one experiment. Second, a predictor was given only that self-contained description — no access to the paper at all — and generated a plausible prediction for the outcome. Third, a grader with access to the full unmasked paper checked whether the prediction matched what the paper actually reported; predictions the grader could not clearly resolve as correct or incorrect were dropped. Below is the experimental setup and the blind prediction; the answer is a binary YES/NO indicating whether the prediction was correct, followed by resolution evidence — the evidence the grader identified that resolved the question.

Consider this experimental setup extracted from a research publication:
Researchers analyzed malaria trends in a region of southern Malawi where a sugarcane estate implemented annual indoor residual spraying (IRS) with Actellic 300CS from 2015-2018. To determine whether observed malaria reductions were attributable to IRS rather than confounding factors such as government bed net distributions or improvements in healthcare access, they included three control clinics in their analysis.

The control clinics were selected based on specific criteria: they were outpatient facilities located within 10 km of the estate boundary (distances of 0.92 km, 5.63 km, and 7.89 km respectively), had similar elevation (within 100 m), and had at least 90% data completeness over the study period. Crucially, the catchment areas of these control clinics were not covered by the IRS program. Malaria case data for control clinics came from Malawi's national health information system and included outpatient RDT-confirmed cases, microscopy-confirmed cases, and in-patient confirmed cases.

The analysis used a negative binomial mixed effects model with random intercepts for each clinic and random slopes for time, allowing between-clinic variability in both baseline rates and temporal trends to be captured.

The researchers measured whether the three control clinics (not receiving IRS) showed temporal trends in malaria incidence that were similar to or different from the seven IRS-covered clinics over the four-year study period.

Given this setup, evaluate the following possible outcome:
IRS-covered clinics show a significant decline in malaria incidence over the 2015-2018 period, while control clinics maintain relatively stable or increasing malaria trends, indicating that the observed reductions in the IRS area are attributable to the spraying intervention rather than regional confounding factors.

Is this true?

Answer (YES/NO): YES